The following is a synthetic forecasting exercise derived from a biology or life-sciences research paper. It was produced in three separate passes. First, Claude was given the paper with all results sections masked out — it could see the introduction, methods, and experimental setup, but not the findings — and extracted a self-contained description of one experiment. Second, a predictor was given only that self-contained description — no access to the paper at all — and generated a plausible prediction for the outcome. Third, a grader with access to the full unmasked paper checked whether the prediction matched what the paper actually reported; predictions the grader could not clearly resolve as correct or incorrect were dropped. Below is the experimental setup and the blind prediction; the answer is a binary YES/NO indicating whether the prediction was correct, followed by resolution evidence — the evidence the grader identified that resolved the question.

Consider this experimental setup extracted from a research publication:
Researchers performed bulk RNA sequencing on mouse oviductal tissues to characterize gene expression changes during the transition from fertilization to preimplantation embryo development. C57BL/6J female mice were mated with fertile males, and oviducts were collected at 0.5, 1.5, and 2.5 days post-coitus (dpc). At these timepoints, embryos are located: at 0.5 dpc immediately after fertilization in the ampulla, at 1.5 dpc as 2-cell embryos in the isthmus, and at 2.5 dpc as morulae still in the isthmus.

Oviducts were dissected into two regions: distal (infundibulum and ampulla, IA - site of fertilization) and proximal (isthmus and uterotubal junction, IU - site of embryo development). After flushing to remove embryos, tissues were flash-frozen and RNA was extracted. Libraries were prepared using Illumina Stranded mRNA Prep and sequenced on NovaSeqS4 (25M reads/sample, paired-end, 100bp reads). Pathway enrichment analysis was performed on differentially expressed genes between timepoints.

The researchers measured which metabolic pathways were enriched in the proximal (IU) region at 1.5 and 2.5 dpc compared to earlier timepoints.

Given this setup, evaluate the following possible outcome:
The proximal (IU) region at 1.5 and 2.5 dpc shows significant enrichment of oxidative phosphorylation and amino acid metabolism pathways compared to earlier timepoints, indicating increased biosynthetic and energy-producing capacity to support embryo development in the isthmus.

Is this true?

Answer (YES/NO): NO